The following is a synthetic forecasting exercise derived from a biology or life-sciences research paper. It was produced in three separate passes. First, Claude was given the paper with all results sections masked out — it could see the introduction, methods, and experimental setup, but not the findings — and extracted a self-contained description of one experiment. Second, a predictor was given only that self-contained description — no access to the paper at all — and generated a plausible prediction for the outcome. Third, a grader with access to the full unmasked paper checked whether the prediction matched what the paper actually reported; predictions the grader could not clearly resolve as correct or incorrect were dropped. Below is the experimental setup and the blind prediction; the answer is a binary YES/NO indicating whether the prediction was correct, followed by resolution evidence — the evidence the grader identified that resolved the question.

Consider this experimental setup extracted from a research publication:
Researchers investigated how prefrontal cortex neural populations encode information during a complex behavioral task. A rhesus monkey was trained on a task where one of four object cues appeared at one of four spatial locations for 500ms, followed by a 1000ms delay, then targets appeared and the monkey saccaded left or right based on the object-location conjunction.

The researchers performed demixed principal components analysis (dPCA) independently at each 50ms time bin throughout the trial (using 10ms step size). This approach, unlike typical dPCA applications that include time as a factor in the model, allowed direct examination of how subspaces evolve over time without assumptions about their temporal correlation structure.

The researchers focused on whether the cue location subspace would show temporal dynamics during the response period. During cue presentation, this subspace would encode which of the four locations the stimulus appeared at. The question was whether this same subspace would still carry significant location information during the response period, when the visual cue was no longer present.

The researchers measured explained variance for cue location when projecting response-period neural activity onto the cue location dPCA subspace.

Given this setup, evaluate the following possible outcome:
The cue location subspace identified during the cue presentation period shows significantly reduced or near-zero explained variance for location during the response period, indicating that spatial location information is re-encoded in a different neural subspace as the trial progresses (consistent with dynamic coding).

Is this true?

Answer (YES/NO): YES